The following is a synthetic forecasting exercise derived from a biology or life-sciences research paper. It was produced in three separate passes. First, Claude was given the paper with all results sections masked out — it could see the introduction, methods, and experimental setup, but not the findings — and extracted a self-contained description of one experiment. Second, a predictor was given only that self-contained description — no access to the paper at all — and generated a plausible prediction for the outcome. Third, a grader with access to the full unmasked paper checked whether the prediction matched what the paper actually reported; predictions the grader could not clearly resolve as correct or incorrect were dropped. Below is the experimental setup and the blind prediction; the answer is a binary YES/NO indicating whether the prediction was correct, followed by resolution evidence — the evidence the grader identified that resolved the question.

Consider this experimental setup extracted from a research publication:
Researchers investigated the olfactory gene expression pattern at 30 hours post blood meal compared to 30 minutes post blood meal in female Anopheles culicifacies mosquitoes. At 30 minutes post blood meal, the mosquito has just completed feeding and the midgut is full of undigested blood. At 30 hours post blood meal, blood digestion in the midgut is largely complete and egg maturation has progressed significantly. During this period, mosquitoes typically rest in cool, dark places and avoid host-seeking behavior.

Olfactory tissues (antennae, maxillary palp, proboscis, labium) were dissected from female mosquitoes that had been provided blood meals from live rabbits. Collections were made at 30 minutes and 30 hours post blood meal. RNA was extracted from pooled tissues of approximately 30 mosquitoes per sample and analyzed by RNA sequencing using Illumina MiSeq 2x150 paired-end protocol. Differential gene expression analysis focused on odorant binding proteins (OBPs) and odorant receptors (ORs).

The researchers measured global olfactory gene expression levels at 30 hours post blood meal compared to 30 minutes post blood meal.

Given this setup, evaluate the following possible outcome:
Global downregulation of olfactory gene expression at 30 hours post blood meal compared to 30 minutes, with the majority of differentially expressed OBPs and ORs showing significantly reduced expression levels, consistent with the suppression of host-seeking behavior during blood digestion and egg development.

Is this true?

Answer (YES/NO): YES